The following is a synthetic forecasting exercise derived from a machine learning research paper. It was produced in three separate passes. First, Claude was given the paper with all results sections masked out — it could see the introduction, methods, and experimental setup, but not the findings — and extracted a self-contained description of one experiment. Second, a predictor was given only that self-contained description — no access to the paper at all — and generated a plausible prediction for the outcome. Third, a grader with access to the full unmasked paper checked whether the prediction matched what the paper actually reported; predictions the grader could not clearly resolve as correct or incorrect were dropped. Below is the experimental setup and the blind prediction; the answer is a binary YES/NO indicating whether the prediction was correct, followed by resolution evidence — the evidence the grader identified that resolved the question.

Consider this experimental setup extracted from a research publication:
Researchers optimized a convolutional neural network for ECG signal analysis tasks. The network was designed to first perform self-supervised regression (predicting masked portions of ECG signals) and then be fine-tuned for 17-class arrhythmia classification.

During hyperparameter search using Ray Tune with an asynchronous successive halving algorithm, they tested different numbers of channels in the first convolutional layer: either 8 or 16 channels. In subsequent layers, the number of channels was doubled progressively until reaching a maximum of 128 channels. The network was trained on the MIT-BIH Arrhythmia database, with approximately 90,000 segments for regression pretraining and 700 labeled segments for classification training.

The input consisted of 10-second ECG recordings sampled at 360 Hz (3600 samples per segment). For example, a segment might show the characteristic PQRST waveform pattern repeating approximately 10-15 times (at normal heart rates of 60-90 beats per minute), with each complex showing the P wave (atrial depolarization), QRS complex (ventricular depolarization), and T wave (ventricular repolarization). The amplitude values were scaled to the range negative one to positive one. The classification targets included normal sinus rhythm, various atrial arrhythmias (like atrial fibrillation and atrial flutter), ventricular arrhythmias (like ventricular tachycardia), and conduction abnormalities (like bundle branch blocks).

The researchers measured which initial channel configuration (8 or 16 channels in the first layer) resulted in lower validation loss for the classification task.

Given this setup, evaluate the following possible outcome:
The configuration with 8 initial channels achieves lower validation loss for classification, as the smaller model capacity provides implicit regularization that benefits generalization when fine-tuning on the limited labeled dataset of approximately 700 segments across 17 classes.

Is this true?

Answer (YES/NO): NO